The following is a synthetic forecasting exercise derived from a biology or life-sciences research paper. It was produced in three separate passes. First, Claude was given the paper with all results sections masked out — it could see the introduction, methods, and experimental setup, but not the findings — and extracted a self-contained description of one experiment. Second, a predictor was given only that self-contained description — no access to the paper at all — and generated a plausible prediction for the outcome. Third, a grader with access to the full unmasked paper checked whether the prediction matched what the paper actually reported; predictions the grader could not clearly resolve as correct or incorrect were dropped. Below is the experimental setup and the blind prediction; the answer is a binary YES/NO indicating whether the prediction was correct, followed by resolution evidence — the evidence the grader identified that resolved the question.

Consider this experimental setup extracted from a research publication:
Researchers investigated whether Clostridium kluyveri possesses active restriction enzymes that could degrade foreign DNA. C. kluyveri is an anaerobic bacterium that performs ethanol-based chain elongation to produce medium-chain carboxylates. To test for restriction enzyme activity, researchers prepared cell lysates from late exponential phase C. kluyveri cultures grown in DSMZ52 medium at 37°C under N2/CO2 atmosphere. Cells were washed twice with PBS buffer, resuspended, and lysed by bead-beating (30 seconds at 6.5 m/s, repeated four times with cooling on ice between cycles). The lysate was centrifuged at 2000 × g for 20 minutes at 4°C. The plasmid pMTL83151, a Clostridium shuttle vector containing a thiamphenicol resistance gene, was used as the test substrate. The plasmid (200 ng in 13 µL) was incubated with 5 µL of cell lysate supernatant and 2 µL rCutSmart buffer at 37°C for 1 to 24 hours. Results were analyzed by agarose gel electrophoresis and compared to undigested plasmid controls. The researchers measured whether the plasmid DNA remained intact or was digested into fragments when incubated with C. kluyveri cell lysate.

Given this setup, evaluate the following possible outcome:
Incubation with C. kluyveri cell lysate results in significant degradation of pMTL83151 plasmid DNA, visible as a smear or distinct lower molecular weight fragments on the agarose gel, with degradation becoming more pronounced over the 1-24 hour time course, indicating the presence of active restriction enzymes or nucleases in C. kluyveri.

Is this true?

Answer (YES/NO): NO